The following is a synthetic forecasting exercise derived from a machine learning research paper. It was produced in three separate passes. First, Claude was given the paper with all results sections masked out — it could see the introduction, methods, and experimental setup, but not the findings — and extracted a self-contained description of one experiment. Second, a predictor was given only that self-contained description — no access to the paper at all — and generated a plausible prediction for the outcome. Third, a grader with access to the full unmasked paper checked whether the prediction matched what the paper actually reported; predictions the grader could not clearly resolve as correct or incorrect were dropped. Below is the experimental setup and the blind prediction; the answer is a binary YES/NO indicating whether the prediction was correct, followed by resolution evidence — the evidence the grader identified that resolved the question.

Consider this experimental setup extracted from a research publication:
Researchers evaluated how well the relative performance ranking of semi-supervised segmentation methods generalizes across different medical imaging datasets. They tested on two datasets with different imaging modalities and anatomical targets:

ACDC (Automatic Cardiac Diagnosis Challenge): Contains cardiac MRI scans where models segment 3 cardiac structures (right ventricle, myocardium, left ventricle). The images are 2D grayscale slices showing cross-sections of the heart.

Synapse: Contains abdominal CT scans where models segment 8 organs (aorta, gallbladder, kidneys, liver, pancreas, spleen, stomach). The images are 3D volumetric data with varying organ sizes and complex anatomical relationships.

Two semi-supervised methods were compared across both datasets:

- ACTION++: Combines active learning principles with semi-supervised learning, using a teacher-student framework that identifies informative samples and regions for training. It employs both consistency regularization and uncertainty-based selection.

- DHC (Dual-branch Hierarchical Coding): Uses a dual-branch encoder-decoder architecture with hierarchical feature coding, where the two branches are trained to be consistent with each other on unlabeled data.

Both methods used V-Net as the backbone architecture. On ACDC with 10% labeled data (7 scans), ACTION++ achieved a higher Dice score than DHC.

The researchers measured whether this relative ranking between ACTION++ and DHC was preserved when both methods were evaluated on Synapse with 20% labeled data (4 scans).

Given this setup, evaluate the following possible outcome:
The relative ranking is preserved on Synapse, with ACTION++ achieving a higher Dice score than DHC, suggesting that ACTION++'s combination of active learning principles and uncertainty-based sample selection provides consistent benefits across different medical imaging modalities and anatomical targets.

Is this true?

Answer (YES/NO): NO